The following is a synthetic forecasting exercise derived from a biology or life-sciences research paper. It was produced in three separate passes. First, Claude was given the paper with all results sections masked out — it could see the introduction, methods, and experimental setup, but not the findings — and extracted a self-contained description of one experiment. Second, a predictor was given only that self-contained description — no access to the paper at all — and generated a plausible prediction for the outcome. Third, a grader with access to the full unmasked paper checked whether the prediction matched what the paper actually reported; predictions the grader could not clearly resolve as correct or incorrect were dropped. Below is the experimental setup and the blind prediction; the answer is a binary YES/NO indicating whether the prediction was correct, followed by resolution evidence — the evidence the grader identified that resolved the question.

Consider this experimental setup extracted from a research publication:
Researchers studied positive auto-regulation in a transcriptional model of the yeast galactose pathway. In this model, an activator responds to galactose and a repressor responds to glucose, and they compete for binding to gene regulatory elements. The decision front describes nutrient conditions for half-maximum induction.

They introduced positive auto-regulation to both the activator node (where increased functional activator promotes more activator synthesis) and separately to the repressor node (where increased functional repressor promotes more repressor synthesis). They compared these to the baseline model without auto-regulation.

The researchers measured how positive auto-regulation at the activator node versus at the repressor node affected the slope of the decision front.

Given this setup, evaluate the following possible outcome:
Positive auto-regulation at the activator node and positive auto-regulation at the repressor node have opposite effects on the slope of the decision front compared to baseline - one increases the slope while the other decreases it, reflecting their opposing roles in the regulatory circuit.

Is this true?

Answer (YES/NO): NO